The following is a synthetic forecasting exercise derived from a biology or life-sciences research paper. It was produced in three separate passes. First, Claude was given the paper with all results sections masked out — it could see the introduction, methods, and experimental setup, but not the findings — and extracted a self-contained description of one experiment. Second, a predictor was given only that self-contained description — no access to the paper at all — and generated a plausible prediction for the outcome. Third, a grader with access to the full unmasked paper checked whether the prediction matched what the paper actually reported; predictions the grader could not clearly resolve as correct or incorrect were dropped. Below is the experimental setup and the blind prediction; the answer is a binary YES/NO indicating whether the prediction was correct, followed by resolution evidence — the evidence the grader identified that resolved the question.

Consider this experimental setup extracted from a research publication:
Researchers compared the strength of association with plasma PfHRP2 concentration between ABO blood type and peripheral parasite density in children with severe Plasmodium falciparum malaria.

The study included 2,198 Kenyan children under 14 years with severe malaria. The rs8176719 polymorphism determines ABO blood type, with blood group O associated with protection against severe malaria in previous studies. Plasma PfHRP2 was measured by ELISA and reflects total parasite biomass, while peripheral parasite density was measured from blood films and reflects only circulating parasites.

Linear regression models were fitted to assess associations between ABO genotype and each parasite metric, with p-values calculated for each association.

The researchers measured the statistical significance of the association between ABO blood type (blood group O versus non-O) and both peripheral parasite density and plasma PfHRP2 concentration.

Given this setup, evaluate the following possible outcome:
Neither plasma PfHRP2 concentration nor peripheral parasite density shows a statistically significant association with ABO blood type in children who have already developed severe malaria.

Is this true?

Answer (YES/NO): NO